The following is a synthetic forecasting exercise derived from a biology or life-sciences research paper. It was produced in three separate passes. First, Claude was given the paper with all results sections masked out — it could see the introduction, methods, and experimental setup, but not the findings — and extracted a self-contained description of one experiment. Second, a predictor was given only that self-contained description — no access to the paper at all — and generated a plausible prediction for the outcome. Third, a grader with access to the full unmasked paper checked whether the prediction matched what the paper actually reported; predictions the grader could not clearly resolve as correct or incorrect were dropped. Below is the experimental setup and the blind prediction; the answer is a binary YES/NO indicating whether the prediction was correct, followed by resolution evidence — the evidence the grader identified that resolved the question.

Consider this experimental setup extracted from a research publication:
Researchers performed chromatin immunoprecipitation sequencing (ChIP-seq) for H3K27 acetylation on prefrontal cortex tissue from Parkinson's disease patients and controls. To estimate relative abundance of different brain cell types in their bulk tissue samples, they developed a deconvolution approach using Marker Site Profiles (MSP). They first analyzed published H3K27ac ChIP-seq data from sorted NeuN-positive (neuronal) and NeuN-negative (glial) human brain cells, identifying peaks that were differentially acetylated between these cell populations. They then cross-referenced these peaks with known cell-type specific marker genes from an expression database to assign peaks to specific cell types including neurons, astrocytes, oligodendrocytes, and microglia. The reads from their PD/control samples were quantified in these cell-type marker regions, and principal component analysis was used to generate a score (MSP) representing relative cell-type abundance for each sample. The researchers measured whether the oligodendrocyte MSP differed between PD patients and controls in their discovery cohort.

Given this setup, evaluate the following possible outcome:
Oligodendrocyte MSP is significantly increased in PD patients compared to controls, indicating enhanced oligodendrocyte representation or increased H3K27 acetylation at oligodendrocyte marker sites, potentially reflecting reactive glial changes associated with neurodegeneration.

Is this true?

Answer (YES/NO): NO